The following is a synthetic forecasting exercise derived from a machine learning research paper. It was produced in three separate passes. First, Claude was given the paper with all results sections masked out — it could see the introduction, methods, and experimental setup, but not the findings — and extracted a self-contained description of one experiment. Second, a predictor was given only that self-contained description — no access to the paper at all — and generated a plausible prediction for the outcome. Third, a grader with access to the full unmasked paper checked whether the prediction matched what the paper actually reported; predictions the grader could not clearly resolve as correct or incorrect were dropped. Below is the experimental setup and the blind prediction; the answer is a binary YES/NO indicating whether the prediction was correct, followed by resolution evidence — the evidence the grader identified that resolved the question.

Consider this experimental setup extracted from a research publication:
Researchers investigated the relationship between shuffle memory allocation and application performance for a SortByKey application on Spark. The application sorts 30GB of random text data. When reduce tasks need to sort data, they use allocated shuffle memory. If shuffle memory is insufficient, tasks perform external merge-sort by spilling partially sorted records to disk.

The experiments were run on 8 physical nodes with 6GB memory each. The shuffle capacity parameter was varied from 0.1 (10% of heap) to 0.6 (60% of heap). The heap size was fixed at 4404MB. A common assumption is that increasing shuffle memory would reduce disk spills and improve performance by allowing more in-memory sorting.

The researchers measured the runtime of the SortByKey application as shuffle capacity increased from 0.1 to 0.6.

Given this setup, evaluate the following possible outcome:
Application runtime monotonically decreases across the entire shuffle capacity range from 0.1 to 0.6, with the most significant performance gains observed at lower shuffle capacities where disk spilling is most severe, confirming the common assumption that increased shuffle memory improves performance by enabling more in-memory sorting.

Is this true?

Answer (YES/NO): NO